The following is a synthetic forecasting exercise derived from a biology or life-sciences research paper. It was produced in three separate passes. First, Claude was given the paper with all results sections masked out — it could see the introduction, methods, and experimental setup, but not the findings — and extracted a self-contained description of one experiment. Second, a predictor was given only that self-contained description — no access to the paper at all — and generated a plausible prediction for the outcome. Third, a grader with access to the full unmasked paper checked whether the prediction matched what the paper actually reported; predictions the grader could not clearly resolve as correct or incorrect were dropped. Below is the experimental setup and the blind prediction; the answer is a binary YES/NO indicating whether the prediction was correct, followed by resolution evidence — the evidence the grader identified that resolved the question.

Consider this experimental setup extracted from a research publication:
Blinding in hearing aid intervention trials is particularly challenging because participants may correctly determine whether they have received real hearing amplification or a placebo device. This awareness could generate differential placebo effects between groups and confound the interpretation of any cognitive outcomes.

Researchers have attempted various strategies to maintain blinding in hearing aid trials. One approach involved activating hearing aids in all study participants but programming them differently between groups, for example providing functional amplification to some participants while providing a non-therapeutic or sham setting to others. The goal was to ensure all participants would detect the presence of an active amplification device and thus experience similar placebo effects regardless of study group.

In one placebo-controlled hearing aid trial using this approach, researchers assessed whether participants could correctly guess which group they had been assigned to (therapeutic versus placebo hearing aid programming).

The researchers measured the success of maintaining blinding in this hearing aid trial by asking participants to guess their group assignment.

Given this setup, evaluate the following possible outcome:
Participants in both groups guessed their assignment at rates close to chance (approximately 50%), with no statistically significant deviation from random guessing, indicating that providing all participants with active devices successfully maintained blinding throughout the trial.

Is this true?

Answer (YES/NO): NO